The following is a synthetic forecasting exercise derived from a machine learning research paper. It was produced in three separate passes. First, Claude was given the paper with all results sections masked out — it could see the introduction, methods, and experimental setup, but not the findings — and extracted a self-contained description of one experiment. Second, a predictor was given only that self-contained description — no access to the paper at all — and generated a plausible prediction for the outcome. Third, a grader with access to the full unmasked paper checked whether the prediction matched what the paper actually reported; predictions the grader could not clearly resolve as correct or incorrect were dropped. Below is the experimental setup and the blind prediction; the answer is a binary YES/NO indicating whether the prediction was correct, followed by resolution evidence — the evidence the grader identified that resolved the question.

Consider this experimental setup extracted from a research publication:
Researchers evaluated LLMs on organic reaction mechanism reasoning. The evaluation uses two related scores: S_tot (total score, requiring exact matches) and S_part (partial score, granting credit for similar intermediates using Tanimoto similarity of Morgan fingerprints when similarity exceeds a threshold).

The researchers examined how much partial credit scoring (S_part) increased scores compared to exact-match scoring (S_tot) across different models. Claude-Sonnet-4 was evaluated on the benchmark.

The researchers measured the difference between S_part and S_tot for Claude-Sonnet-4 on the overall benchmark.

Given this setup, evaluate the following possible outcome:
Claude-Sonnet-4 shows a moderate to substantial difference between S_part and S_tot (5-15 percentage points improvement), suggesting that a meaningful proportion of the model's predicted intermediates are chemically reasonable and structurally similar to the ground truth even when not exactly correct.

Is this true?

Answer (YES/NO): NO